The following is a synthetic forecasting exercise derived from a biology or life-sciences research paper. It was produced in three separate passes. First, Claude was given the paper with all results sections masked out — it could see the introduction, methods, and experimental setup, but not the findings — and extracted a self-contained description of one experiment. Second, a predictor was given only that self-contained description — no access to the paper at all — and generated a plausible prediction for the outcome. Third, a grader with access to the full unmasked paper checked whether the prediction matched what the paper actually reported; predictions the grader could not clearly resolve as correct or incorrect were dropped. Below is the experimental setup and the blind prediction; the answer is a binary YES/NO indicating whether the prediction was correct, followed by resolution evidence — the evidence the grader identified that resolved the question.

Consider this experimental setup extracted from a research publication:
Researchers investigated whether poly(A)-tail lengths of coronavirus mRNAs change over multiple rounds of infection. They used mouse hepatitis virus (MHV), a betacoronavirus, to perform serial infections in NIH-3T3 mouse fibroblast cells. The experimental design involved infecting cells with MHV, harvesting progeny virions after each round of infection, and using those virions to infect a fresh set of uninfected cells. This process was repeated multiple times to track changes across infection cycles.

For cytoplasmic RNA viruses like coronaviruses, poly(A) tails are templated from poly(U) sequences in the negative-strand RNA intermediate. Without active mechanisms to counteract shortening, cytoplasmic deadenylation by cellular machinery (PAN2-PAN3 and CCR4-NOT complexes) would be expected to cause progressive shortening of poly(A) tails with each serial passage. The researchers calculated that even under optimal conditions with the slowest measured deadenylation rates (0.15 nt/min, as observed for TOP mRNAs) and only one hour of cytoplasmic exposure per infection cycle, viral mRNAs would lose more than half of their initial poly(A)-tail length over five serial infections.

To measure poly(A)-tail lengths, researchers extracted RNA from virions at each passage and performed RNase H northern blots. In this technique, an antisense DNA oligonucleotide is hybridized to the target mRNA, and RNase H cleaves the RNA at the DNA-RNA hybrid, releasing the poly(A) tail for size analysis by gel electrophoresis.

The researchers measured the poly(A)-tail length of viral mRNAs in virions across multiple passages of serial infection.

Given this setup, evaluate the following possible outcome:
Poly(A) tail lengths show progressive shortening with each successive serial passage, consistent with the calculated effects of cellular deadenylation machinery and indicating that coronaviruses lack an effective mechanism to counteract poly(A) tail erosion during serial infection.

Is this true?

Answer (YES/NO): NO